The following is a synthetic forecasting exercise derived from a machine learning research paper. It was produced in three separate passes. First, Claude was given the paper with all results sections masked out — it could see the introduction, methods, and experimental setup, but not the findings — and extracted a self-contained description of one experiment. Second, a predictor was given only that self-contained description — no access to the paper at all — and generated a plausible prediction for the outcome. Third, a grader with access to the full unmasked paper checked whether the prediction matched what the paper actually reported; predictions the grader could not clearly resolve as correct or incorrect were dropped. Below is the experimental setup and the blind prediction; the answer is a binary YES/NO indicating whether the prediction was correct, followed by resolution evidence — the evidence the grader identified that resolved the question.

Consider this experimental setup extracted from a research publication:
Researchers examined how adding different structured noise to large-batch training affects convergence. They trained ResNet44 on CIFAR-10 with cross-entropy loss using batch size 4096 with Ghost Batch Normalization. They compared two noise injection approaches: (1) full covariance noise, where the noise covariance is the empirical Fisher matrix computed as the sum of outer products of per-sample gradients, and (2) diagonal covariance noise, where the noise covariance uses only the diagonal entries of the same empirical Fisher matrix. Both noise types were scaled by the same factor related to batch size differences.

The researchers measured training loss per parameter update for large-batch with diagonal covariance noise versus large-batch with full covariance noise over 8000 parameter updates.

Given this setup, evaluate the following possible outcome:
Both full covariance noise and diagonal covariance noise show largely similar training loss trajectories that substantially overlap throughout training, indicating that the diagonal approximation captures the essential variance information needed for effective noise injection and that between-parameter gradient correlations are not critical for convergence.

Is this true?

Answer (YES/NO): NO